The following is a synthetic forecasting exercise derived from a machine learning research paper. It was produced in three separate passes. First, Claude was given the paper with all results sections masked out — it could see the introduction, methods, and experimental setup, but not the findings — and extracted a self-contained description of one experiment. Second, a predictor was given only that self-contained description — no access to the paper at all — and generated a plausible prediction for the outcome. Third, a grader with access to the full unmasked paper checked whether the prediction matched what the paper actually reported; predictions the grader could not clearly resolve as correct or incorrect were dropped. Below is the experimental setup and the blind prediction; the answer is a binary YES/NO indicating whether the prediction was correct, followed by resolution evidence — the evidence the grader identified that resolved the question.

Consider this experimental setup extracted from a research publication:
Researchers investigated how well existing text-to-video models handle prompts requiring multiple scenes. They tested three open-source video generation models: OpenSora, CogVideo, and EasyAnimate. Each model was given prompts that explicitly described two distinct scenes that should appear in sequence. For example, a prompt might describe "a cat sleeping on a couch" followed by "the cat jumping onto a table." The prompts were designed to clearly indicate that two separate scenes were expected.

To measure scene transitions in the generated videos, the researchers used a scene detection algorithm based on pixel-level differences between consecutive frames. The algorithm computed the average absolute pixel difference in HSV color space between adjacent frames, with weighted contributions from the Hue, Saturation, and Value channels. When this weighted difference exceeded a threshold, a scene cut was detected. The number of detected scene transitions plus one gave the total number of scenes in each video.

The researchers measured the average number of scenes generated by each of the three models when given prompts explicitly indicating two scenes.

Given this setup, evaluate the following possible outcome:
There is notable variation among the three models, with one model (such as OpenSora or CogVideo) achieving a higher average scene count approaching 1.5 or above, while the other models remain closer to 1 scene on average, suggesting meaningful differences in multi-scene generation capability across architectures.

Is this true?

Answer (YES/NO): YES